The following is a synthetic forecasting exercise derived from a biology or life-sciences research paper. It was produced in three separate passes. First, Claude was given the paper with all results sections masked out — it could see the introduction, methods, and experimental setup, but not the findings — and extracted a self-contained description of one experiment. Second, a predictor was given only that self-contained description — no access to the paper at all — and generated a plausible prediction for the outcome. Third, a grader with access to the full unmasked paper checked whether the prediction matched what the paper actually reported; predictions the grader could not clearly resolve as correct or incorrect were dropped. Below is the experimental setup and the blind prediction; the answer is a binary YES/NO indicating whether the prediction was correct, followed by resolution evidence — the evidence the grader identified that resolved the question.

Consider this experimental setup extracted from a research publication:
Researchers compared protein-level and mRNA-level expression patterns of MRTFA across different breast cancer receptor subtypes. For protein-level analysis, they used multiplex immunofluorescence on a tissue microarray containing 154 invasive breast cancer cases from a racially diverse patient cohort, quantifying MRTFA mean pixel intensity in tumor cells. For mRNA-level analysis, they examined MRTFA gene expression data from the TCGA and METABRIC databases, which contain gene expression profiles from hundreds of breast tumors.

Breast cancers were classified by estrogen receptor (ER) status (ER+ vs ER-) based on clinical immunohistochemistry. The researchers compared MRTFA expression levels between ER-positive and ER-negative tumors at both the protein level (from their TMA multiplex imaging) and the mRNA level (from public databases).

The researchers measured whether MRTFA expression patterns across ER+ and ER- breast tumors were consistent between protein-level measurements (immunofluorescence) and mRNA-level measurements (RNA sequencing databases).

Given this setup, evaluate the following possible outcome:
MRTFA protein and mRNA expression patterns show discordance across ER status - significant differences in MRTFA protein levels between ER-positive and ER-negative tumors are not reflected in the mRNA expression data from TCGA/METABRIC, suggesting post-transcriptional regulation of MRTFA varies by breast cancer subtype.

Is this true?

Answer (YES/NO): NO